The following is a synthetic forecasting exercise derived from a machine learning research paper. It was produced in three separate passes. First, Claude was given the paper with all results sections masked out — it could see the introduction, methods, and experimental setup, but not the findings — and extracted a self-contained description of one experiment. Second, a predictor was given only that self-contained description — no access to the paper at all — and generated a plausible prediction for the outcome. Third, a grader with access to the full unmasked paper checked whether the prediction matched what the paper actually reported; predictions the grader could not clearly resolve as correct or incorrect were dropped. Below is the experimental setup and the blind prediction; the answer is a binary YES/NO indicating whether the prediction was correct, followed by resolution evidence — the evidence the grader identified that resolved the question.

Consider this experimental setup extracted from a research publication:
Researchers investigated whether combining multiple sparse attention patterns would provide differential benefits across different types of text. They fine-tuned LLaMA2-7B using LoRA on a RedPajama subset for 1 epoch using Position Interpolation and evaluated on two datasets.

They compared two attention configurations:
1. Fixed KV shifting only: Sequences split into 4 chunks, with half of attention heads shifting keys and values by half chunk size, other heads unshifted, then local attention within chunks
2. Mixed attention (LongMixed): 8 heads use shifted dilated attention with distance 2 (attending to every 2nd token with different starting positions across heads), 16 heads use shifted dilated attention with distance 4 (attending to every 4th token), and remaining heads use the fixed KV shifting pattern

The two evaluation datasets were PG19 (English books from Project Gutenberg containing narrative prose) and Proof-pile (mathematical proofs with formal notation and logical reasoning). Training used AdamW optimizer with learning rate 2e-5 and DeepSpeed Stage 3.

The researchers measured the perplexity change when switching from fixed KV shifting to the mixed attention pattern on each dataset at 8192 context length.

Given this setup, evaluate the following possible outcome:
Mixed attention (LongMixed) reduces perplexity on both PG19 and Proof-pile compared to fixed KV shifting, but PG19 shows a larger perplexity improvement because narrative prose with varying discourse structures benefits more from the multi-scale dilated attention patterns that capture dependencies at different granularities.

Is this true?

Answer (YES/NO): NO